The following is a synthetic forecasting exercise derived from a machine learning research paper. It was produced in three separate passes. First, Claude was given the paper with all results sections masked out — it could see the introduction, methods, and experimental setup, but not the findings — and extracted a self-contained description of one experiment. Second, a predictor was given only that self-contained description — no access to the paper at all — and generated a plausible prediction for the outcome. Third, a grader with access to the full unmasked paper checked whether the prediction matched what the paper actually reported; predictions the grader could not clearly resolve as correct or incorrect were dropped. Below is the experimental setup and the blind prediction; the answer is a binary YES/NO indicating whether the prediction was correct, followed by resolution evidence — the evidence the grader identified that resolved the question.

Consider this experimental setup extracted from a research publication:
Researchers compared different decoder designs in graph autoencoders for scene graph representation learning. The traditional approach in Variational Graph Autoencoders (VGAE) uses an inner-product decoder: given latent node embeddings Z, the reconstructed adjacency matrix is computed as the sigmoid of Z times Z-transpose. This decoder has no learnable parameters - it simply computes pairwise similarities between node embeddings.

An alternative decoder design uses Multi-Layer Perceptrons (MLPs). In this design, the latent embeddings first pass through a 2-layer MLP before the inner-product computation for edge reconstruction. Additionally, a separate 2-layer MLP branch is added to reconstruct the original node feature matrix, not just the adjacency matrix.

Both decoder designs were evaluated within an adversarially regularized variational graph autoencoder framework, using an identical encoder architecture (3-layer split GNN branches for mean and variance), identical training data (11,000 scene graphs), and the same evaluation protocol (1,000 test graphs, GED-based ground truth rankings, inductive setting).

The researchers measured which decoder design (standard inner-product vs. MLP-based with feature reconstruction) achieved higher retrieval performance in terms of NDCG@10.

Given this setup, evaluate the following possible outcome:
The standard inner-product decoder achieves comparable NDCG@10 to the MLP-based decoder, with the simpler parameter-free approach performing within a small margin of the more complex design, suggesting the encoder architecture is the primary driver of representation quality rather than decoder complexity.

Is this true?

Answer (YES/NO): NO